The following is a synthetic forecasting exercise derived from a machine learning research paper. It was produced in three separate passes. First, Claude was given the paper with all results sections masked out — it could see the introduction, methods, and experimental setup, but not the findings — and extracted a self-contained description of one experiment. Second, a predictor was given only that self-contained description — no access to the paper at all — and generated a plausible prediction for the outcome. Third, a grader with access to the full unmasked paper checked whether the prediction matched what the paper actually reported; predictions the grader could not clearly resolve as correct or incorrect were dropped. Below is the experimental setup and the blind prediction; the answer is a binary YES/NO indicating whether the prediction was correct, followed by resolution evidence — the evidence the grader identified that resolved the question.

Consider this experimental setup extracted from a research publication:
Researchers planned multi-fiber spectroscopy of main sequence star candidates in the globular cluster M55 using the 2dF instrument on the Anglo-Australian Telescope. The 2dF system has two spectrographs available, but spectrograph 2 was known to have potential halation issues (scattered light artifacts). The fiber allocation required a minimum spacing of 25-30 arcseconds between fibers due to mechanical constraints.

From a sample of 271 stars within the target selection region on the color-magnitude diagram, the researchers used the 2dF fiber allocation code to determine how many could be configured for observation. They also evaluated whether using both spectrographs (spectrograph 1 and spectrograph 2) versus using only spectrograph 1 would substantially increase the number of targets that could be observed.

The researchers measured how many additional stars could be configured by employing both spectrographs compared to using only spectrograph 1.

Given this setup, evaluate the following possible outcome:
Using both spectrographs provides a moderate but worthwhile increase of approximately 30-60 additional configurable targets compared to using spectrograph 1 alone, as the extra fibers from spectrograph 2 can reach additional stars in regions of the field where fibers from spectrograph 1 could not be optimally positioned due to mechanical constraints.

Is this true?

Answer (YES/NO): NO